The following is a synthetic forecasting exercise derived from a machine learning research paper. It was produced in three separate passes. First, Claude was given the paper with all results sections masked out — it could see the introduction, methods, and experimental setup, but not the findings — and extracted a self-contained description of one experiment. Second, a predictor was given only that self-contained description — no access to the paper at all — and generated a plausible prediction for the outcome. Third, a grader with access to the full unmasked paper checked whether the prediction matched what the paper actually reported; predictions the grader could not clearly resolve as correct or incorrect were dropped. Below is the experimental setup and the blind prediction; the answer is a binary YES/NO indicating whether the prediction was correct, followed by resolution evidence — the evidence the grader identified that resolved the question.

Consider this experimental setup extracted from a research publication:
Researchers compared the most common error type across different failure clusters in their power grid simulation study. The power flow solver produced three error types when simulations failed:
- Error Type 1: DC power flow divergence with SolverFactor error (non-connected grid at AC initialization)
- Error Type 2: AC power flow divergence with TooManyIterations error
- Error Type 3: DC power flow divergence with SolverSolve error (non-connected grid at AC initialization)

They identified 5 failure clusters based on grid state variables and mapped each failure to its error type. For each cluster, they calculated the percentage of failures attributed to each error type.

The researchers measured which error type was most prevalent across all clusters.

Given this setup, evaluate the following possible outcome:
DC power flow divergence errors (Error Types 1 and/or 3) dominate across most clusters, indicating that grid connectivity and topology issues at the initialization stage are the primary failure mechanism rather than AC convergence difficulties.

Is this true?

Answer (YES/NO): YES